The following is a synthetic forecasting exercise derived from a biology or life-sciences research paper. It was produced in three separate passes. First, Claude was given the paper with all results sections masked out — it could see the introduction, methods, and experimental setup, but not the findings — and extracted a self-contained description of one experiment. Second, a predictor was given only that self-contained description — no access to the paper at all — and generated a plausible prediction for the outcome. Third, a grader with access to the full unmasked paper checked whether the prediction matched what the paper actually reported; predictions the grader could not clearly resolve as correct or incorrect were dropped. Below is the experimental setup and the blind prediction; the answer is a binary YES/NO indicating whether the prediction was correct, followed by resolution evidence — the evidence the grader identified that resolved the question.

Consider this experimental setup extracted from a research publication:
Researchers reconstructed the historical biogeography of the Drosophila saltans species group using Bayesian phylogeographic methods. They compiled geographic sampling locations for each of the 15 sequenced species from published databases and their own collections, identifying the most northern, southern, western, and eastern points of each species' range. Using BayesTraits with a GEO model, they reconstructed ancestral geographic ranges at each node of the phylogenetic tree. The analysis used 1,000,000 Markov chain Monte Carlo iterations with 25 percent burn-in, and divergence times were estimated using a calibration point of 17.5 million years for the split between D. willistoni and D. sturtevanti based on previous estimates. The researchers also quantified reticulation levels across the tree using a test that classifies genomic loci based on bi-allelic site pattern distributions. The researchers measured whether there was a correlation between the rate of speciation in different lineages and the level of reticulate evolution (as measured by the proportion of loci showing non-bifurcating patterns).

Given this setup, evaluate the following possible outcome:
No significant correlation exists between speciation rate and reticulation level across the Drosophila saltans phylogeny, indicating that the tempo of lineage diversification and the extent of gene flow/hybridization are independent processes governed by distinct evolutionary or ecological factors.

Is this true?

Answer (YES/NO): NO